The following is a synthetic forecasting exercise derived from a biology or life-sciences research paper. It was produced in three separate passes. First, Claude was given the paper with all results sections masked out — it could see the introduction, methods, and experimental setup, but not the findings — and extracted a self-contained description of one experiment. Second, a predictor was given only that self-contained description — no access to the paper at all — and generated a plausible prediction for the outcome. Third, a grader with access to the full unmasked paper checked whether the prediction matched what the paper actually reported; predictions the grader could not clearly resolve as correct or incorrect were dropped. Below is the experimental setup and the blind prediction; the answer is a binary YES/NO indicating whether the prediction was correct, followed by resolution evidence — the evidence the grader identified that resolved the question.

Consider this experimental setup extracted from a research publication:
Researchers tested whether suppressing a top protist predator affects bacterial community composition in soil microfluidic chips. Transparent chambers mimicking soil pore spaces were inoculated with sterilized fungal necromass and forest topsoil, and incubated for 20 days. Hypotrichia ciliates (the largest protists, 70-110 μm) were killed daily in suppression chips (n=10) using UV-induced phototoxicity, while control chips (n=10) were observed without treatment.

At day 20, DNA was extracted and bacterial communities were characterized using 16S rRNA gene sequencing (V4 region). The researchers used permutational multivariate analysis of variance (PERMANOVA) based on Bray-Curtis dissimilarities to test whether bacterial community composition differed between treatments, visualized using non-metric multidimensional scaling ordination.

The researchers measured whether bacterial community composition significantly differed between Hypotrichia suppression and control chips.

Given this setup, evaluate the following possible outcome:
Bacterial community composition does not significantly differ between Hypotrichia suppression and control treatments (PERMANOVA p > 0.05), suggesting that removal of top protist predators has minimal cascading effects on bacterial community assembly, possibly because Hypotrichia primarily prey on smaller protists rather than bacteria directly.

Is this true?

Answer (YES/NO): YES